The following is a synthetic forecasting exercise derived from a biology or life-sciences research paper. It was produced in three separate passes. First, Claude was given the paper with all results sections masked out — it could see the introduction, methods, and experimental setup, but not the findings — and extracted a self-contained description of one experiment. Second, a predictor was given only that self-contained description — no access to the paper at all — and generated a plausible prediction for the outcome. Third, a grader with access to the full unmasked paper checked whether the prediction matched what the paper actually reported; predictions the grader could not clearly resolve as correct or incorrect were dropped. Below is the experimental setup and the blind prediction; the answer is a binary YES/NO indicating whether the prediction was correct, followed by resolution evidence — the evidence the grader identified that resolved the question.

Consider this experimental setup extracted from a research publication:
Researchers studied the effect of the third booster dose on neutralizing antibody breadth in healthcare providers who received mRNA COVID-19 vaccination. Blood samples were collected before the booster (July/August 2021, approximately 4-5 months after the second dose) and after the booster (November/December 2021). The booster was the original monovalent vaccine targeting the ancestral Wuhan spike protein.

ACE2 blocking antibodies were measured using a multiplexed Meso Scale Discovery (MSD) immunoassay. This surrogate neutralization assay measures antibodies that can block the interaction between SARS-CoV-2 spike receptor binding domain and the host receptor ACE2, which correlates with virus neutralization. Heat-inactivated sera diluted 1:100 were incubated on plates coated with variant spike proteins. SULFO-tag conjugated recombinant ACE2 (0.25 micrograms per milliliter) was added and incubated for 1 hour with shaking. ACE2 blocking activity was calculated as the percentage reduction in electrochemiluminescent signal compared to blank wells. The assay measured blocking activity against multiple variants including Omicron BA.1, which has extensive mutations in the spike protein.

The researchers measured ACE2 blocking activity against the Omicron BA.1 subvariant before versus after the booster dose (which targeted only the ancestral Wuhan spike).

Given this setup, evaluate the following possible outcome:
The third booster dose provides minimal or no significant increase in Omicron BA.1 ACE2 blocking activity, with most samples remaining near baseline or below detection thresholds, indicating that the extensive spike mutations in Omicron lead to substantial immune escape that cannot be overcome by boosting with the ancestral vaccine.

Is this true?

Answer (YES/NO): NO